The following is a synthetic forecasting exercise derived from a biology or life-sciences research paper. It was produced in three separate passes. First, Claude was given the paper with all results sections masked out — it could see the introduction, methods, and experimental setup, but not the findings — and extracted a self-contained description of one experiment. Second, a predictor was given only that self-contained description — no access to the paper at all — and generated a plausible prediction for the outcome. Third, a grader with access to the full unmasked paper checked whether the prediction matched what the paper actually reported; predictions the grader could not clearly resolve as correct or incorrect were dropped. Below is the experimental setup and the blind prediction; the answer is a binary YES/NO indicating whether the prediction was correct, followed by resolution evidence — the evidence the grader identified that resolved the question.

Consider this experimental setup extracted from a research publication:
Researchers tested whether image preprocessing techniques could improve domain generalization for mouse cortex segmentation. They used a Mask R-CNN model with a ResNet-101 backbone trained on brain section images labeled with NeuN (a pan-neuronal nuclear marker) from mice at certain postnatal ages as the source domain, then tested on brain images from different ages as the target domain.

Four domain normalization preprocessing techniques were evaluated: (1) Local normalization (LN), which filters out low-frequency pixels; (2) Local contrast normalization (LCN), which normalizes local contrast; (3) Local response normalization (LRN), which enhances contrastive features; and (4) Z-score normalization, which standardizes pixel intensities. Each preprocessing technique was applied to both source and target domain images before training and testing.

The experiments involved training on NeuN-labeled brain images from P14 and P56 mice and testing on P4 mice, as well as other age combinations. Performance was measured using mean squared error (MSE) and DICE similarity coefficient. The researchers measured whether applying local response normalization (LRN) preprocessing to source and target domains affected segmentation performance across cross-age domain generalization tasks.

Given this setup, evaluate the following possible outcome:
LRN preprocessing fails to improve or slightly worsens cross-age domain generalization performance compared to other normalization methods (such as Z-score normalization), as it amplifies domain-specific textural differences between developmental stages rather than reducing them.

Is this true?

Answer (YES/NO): NO